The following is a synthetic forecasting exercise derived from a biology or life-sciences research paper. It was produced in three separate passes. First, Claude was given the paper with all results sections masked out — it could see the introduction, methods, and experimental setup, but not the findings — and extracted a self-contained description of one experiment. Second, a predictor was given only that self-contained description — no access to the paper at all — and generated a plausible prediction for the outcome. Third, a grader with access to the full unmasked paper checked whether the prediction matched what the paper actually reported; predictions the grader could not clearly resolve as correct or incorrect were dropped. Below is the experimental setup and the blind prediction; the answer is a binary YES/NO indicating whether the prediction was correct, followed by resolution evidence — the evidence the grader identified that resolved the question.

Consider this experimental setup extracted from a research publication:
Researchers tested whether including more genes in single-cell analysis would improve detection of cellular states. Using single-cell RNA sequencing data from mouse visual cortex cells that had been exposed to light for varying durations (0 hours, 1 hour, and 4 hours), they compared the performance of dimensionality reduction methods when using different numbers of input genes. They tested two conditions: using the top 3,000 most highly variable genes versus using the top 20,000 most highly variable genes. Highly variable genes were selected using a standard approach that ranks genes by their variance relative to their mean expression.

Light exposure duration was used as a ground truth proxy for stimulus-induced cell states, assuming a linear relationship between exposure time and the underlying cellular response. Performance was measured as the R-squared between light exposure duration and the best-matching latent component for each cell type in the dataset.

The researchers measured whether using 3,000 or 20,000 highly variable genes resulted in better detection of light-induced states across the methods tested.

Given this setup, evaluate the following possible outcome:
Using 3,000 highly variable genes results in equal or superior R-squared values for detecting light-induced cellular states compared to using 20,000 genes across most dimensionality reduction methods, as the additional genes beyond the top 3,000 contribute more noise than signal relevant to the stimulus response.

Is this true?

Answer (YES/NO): NO